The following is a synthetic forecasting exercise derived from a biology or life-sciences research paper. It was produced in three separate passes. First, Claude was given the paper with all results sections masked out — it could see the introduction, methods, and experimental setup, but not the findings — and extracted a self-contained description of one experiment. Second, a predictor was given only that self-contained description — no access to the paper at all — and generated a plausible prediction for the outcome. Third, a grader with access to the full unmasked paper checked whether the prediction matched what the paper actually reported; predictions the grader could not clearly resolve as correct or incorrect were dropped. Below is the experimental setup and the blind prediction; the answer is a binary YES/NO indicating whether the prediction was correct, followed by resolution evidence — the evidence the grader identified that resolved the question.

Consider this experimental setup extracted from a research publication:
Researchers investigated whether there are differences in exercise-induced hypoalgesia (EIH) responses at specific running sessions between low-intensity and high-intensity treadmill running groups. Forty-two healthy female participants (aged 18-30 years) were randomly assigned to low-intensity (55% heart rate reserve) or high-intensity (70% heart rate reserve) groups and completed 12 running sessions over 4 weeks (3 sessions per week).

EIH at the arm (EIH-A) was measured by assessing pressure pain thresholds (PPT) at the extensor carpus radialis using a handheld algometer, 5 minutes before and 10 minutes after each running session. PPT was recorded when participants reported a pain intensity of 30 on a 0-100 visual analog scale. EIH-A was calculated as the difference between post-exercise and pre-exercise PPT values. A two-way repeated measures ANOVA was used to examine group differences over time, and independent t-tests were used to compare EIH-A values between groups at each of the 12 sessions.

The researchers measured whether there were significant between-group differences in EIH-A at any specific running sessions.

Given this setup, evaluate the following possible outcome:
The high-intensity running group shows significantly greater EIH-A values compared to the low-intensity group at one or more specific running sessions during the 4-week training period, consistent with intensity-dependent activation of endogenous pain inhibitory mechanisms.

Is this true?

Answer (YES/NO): NO